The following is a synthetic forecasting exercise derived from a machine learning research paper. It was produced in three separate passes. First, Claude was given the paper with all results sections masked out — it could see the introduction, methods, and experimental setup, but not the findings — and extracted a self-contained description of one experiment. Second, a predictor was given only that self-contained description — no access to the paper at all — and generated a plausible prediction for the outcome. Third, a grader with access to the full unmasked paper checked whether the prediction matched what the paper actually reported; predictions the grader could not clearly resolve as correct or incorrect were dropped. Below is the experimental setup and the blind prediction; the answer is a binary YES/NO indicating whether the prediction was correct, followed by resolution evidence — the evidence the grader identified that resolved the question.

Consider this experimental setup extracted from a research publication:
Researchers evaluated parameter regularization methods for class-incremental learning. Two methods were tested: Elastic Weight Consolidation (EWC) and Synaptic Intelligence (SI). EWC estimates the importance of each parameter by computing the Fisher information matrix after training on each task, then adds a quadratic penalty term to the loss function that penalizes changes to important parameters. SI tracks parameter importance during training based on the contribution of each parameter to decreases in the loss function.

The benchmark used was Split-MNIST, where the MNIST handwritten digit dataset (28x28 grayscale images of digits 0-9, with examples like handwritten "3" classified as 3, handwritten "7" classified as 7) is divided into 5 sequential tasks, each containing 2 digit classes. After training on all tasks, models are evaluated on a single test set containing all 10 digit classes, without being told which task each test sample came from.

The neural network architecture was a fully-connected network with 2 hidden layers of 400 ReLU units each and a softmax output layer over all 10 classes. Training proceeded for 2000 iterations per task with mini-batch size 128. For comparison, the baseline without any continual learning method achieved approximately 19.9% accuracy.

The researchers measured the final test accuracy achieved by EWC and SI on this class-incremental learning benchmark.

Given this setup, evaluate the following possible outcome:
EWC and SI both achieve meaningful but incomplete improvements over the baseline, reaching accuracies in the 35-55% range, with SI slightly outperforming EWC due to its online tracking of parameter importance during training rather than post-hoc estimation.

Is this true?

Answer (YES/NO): NO